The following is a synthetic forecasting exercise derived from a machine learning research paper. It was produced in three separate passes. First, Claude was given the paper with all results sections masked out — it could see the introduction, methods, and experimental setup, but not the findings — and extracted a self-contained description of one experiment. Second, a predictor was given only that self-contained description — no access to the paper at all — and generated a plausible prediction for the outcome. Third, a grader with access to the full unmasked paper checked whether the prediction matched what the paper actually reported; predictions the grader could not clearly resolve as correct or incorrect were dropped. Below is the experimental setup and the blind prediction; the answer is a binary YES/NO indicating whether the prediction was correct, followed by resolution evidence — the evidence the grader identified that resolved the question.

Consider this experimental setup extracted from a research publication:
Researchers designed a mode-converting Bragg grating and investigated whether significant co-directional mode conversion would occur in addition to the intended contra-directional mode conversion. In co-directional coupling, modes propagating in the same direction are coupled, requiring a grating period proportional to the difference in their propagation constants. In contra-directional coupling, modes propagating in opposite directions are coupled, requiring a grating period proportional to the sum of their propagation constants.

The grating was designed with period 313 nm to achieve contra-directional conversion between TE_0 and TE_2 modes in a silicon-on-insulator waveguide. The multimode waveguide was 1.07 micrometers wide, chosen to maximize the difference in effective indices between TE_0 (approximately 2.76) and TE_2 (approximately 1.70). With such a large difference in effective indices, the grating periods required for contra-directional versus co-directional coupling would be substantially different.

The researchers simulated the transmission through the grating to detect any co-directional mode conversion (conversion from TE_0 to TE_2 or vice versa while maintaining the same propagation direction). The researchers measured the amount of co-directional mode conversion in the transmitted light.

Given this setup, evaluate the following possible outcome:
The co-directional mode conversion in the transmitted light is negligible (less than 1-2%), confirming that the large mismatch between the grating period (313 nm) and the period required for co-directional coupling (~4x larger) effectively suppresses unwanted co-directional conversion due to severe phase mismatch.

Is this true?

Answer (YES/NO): YES